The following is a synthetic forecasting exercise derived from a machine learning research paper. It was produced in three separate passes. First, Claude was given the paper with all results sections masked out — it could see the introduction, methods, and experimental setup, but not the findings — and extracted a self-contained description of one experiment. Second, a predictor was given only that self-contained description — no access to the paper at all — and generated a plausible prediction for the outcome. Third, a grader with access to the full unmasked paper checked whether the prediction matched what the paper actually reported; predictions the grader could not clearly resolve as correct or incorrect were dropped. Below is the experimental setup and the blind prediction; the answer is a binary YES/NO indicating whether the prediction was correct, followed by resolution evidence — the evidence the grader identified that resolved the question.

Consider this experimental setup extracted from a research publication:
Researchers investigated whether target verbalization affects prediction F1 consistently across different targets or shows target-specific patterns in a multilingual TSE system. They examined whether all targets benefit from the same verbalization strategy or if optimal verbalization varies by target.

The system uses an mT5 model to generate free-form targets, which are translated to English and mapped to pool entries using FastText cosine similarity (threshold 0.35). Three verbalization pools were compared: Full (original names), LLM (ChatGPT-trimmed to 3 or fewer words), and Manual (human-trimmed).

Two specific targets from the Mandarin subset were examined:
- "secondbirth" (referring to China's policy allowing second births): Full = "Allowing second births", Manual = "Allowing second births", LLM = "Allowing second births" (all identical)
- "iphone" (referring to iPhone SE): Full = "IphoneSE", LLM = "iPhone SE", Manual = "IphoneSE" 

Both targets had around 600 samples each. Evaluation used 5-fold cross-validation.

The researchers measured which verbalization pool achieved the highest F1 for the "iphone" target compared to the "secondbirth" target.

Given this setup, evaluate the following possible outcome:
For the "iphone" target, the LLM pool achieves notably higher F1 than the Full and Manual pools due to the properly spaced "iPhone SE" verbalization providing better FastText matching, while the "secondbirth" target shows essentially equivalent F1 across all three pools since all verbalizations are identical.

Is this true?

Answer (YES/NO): NO